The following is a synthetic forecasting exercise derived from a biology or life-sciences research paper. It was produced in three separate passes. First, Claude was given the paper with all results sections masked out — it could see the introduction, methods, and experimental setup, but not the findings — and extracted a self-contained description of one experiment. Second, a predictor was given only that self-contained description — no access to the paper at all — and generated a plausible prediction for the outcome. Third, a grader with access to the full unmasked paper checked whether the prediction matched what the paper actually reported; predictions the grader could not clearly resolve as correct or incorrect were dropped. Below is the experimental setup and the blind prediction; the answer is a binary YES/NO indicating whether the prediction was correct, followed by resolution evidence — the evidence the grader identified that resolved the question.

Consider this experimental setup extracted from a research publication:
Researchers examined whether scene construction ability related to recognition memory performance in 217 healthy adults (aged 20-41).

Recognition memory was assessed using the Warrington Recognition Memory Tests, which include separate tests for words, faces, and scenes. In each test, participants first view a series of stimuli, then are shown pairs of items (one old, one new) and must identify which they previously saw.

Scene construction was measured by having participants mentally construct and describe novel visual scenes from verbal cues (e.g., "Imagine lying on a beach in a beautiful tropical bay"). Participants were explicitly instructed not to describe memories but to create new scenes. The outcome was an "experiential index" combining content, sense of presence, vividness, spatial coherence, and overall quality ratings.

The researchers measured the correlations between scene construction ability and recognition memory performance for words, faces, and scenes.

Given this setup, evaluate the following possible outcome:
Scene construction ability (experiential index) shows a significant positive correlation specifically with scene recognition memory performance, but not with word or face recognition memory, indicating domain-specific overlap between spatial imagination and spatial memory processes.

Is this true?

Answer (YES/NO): NO